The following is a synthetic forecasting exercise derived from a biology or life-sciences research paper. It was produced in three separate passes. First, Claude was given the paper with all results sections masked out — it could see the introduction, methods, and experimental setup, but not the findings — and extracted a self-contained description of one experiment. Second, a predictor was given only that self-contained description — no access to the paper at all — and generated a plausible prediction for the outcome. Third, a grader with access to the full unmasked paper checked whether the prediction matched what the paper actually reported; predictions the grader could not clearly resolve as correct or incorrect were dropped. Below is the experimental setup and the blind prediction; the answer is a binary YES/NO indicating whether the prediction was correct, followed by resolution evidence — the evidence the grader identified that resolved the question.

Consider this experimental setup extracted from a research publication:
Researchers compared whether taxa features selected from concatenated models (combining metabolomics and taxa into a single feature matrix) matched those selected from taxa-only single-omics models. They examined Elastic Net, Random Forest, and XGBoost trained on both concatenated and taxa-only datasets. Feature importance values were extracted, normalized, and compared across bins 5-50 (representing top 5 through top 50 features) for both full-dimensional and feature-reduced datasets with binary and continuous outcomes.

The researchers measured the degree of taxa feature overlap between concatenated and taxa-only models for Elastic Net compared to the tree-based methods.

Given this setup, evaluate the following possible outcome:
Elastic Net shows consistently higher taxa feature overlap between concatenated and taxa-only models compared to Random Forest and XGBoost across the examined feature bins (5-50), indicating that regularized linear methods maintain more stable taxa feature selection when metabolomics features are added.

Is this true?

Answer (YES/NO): YES